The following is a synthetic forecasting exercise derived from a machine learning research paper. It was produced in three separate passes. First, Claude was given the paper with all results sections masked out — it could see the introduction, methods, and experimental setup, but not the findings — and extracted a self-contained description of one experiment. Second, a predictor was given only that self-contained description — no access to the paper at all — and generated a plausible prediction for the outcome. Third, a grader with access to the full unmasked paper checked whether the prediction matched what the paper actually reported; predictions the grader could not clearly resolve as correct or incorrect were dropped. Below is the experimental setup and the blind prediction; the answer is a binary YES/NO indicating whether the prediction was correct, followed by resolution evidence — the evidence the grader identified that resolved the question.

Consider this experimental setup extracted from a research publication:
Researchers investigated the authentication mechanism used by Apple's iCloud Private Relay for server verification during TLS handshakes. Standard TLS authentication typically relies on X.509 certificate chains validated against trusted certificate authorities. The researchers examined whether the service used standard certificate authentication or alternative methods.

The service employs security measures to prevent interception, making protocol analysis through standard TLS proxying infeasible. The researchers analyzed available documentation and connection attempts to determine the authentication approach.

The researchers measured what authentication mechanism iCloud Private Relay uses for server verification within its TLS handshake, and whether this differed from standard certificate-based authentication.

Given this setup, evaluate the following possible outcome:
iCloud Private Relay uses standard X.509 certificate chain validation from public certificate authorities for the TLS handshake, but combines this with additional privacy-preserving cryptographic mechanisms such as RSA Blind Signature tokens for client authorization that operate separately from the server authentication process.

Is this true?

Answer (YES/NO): NO